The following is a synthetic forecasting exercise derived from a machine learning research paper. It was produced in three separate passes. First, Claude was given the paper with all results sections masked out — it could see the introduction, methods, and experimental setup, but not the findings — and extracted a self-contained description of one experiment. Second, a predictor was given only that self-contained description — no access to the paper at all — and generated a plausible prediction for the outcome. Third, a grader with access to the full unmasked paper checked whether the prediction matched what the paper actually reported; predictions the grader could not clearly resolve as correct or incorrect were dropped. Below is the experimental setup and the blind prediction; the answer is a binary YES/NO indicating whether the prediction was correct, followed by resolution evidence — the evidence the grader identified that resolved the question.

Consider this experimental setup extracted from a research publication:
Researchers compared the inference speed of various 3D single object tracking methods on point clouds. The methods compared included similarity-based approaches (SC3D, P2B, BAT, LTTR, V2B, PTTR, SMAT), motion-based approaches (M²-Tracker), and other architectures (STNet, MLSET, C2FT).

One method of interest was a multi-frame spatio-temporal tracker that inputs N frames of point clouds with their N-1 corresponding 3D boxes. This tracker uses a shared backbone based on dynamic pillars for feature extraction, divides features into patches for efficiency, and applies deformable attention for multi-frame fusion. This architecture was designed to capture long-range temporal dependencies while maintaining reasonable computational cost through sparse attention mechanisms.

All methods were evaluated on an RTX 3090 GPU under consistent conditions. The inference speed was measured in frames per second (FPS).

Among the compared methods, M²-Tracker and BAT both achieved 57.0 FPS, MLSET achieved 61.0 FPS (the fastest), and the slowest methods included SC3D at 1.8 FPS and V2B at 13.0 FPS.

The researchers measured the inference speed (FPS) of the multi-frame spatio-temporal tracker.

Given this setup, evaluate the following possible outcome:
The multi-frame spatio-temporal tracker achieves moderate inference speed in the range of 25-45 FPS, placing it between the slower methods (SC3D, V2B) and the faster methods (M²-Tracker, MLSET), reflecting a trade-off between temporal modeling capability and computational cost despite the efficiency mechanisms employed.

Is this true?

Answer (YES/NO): NO